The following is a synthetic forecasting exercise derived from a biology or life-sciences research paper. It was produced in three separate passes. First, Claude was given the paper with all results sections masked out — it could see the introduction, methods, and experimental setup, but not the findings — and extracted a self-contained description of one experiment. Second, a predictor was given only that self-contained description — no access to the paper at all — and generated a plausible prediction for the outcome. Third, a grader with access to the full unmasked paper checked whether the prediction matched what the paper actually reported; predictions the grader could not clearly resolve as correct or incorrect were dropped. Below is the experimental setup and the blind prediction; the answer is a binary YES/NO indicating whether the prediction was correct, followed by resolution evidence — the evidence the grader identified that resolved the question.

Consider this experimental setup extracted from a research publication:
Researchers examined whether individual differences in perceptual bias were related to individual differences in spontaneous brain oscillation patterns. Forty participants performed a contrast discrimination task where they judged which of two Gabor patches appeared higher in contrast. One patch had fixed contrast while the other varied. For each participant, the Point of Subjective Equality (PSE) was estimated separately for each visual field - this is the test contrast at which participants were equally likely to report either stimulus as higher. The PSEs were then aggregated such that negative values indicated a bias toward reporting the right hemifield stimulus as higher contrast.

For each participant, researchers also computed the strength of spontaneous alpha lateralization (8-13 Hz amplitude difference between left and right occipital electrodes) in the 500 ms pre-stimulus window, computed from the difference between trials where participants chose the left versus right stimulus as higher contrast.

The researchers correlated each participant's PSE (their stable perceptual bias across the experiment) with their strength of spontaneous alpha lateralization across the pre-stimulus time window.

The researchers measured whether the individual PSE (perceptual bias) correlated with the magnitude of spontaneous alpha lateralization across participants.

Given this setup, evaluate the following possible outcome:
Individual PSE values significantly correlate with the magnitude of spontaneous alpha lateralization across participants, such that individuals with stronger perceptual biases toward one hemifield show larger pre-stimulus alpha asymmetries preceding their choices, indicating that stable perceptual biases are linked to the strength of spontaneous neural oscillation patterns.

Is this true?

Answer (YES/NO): YES